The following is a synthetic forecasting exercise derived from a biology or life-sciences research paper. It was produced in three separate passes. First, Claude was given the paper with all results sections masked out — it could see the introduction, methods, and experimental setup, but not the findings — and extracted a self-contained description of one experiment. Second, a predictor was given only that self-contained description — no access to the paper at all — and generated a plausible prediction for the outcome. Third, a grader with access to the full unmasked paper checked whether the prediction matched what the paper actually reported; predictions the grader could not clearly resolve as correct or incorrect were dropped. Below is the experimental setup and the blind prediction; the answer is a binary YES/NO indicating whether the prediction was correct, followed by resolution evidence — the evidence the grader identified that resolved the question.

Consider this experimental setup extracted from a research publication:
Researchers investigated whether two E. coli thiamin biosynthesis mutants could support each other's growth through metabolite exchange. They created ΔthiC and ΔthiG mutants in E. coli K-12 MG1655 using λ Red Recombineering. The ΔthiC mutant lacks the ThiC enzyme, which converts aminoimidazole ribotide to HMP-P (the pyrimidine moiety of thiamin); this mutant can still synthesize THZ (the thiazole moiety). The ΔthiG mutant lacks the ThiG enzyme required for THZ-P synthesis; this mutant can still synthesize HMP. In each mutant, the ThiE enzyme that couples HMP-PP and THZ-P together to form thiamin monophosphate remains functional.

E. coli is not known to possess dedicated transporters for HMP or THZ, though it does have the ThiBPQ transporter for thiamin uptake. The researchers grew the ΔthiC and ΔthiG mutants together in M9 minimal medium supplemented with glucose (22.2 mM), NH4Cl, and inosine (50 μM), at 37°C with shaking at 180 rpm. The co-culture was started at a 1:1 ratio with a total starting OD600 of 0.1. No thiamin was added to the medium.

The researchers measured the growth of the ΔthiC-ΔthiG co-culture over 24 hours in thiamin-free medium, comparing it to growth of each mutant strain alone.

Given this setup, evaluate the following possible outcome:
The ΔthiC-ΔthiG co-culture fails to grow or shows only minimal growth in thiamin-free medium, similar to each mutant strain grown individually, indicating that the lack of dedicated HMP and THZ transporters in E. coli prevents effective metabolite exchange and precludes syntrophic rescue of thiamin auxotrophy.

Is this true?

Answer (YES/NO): NO